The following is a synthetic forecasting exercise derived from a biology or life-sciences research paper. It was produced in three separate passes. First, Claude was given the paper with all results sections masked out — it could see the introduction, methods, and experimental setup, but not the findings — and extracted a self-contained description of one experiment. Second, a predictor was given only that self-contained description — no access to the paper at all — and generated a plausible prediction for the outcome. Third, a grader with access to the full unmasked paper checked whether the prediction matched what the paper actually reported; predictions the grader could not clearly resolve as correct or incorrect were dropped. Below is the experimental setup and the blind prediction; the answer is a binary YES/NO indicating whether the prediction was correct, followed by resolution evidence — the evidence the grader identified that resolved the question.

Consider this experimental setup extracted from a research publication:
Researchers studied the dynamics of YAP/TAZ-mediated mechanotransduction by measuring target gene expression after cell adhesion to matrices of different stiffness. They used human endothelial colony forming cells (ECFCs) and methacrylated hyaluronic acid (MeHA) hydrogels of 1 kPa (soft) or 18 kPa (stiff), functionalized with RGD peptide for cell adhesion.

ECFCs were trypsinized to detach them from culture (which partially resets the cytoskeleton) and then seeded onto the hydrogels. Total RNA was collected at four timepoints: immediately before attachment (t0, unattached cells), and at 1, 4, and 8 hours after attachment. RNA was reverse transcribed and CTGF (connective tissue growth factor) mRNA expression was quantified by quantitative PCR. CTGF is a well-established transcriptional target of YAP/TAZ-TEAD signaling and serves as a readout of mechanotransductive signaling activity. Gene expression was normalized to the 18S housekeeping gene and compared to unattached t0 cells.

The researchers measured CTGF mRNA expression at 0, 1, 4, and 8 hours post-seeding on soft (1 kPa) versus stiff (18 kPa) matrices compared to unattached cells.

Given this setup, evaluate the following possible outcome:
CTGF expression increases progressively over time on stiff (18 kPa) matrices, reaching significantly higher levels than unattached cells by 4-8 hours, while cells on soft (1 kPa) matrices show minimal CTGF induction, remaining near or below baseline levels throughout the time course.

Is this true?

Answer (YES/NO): NO